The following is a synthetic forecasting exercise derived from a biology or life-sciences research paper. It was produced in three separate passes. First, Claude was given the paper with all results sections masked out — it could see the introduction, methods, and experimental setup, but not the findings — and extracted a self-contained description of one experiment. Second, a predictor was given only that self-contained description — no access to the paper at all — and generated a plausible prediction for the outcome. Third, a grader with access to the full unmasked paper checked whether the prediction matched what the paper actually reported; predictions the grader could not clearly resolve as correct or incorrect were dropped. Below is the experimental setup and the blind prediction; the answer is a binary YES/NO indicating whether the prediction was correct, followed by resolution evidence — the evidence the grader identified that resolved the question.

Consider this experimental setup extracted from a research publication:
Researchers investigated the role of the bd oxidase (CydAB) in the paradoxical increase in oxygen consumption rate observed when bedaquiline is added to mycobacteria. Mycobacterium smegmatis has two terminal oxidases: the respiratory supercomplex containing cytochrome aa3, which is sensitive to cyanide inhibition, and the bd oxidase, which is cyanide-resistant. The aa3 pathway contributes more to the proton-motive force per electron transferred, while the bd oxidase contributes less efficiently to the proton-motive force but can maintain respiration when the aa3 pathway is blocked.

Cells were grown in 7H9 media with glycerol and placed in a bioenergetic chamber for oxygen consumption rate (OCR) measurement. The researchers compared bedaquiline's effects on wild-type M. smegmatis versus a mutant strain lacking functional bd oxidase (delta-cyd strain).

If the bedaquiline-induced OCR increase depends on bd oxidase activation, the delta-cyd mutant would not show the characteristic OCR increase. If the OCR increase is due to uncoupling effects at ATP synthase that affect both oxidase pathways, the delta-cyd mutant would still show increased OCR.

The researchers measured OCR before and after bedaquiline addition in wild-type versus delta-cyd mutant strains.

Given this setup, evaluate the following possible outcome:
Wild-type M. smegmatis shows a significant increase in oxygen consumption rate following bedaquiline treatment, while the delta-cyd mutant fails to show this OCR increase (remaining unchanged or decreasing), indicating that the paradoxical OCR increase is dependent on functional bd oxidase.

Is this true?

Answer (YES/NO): YES